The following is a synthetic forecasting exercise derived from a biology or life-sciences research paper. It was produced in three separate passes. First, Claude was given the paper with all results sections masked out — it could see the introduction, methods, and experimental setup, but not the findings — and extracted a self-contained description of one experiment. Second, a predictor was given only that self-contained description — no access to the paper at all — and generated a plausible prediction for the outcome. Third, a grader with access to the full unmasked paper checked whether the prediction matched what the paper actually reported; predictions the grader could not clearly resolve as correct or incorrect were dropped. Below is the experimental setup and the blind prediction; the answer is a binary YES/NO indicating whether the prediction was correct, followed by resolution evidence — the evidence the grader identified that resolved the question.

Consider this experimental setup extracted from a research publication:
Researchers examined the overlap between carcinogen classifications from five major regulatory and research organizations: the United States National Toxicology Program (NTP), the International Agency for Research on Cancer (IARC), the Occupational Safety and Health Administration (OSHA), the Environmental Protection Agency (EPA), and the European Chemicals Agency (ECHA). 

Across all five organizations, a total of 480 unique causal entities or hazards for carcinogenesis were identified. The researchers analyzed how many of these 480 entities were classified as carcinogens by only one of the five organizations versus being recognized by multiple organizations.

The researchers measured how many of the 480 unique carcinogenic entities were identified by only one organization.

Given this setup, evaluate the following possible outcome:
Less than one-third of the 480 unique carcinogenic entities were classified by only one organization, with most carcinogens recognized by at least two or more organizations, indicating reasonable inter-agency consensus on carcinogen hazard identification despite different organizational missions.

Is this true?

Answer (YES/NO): NO